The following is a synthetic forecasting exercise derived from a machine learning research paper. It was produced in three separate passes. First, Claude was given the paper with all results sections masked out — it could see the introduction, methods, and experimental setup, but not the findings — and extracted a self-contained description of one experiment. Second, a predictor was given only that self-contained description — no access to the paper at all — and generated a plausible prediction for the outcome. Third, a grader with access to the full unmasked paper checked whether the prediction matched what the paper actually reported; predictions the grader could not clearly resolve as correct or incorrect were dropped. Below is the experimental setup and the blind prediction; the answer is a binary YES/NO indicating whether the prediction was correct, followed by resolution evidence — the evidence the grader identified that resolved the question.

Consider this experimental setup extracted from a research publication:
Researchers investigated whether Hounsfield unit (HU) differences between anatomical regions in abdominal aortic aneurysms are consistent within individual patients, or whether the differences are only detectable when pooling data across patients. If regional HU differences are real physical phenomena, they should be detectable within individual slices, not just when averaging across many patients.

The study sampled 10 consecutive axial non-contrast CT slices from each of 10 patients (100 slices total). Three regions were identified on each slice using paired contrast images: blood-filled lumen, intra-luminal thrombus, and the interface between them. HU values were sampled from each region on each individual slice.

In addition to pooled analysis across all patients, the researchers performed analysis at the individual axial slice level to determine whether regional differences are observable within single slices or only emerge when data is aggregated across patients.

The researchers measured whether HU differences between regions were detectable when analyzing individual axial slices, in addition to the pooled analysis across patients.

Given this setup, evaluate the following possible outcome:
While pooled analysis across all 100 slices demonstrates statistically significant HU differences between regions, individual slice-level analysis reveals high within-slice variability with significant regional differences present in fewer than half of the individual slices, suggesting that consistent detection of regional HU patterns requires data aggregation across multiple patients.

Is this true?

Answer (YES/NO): NO